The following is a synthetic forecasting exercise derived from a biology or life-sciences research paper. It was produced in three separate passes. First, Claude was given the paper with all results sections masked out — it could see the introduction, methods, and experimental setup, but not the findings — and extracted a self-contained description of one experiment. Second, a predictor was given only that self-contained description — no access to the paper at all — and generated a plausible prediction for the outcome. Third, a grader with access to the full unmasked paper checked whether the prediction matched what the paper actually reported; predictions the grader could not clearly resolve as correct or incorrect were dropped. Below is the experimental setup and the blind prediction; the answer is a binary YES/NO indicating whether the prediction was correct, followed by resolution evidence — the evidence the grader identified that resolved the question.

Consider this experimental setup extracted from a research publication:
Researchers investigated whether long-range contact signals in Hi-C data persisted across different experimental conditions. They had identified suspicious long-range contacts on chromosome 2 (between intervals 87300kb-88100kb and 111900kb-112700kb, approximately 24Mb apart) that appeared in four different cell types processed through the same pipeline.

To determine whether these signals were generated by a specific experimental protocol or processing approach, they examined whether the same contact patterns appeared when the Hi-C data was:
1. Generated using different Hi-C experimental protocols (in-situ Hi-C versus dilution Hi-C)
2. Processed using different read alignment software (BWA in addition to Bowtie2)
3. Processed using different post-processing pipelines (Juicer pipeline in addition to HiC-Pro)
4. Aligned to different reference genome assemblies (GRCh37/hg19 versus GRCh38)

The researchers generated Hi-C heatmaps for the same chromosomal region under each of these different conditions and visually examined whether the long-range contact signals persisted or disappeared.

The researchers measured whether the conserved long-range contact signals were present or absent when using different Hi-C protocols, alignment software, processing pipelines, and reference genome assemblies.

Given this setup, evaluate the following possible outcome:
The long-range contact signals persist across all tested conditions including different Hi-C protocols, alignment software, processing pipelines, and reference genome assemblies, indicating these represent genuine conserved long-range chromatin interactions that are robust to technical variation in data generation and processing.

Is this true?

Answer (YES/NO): NO